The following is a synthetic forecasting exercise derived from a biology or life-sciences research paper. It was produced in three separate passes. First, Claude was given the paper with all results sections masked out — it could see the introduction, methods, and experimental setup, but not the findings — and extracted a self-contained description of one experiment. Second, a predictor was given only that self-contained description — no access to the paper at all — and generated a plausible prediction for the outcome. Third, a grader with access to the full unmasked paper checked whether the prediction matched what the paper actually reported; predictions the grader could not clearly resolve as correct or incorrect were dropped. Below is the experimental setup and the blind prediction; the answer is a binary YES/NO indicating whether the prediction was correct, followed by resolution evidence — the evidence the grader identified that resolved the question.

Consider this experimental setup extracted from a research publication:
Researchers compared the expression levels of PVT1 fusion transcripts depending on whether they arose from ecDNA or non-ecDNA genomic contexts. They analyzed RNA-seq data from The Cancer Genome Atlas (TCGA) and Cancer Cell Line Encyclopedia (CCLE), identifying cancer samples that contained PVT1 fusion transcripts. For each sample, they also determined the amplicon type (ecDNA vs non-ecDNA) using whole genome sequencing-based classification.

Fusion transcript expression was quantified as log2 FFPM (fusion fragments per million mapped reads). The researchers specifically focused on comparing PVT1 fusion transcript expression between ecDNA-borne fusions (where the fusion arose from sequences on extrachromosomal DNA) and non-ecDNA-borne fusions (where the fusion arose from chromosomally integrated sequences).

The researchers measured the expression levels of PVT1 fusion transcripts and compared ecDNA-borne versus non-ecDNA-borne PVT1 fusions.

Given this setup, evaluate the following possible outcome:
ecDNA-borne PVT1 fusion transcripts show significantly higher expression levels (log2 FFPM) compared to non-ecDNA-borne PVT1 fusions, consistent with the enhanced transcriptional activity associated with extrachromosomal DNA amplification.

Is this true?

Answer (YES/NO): YES